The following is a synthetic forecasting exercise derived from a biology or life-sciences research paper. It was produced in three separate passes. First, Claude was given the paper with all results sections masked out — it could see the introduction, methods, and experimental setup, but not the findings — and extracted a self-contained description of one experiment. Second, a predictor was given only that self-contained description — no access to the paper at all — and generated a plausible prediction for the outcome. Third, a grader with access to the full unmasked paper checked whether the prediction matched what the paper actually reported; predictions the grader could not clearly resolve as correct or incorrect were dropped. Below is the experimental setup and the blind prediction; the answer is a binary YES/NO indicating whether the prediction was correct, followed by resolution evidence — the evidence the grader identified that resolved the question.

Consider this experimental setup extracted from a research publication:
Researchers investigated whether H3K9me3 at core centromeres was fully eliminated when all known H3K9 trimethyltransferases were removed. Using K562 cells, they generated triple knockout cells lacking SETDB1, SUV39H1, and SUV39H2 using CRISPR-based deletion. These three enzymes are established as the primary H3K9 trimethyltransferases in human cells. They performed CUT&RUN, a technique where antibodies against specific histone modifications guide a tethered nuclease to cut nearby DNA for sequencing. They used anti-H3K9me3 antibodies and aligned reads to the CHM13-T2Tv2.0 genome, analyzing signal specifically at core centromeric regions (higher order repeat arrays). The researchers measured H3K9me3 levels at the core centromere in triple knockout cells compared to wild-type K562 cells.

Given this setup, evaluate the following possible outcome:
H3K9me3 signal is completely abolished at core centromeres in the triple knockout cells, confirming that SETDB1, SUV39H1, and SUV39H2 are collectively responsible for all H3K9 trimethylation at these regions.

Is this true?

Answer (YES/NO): NO